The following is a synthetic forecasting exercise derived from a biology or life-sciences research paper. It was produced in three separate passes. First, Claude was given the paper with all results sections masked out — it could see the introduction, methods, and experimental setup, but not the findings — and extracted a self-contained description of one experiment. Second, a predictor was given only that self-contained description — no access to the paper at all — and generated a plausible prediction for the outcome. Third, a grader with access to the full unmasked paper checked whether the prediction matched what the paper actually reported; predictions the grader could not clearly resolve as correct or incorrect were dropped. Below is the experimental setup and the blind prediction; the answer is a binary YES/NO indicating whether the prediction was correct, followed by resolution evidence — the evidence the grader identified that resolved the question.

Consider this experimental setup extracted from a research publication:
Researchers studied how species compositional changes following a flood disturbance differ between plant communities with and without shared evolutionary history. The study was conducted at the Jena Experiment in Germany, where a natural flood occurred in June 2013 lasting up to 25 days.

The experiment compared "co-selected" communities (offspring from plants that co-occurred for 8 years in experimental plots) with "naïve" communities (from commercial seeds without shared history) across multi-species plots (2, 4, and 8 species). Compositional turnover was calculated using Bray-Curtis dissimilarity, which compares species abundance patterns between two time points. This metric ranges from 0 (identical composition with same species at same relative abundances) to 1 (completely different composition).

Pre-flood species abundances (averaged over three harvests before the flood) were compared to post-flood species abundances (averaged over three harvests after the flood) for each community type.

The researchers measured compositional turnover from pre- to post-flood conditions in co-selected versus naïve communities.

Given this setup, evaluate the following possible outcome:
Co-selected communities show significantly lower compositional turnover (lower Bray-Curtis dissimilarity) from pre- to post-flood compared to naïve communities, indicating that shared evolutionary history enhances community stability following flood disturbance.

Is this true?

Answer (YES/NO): NO